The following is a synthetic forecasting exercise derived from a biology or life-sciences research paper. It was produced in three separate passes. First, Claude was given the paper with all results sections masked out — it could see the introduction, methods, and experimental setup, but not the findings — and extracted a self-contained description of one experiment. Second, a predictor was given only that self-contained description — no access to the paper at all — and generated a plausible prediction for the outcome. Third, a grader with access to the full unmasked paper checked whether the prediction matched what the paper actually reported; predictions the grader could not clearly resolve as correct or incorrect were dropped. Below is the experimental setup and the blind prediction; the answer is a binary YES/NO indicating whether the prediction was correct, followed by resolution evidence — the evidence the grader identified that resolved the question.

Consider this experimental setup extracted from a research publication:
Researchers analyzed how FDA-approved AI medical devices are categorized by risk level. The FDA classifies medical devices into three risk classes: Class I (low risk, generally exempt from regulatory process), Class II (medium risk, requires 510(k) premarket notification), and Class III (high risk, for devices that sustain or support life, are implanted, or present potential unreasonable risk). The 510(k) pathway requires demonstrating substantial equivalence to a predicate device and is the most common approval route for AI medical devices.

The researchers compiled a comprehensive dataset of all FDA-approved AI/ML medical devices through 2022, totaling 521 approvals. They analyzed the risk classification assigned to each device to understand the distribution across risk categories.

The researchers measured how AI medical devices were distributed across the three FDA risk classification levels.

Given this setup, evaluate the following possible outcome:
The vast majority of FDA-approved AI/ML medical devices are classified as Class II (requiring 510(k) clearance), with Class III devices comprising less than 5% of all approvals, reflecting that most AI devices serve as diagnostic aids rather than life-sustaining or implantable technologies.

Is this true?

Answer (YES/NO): NO